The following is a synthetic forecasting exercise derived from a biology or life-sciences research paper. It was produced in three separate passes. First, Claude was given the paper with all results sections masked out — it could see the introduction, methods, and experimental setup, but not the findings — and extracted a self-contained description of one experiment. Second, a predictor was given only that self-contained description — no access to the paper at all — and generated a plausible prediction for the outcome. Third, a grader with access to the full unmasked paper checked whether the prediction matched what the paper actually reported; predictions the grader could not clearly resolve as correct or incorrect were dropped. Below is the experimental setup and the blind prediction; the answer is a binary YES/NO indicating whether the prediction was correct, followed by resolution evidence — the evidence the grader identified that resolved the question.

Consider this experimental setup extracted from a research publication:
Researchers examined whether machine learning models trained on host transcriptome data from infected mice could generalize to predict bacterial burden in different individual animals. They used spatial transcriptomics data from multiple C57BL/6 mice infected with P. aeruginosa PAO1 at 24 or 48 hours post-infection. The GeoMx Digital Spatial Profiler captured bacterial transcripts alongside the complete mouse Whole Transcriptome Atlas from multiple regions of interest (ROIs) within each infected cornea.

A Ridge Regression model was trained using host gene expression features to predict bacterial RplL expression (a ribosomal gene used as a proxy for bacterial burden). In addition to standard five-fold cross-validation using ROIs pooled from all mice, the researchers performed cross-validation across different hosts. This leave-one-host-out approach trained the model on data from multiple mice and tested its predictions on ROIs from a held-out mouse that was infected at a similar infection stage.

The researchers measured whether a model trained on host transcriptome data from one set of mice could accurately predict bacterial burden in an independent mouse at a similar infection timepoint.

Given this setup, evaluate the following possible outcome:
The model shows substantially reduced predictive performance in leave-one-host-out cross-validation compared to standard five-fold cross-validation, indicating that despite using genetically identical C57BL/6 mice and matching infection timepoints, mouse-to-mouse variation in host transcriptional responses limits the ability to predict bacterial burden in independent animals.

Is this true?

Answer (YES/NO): NO